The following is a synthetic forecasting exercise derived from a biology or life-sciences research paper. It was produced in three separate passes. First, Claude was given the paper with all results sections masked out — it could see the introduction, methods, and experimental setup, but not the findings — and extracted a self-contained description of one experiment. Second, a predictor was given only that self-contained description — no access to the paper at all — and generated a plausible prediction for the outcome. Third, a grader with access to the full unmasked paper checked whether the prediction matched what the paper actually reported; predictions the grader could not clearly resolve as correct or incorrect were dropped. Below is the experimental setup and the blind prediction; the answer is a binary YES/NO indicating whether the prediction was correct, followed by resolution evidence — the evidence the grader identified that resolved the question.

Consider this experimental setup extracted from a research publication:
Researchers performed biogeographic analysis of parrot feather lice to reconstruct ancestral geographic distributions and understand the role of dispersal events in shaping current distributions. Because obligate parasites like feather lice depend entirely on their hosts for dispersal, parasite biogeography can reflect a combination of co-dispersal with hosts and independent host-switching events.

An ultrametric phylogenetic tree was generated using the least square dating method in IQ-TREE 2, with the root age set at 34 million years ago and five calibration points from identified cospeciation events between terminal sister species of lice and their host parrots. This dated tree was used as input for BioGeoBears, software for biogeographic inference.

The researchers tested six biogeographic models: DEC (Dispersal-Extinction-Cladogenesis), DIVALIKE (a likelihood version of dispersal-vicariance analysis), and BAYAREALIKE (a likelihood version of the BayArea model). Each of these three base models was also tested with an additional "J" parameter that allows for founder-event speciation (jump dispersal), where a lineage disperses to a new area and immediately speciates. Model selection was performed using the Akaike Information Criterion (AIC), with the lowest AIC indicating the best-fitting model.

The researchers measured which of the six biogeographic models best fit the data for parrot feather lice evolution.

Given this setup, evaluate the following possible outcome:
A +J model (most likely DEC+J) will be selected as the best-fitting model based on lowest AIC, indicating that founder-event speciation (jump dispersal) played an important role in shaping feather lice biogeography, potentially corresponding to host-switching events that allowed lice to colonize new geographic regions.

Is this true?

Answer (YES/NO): YES